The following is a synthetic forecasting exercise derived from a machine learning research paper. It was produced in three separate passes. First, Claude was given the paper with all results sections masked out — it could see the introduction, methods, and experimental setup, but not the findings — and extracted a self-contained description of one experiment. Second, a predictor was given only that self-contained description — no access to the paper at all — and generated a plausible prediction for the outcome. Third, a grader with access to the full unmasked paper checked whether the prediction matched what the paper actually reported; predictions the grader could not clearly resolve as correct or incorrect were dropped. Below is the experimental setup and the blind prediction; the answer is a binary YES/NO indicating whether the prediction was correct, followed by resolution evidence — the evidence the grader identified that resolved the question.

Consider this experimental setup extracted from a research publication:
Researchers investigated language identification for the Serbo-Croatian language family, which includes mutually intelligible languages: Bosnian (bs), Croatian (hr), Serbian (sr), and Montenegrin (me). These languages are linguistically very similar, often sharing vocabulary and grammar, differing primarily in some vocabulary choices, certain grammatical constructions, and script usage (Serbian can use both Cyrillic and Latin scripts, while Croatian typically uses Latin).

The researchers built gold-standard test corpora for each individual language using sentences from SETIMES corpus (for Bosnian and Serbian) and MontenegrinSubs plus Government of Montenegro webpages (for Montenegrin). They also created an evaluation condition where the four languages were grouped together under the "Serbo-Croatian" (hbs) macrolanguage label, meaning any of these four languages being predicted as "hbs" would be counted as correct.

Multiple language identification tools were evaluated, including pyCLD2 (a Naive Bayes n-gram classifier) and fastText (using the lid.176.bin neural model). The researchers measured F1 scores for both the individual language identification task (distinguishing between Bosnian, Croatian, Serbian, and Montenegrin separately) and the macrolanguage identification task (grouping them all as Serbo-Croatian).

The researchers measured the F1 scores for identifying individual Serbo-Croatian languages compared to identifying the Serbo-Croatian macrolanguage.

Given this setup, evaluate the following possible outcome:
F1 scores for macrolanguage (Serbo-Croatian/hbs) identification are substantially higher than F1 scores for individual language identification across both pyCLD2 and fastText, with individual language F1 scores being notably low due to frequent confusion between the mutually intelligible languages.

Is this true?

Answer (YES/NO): YES